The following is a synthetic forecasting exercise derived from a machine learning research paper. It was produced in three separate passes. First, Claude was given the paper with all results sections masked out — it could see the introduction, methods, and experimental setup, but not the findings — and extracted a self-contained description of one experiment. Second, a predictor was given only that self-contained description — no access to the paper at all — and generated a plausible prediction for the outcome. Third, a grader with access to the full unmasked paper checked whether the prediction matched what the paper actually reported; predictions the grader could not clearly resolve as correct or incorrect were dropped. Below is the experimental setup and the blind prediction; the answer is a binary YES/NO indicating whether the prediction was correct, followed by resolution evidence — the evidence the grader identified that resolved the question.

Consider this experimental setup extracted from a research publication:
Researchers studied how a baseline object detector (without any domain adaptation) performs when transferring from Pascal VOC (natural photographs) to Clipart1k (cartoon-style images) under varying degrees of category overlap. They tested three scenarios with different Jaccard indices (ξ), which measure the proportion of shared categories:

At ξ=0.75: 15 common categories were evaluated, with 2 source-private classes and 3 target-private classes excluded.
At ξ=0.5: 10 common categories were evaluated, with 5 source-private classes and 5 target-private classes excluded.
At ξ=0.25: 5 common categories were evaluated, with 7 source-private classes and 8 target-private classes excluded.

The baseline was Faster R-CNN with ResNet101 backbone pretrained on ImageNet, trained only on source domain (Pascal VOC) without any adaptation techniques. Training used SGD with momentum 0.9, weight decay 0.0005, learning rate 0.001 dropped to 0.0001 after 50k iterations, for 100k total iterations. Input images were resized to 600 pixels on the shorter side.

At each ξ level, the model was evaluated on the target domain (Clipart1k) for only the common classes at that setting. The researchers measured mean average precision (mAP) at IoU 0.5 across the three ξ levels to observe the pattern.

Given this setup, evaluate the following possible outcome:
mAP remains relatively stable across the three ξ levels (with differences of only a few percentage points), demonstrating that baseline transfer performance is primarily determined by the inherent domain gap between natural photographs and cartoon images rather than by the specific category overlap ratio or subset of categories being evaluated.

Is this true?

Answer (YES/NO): NO